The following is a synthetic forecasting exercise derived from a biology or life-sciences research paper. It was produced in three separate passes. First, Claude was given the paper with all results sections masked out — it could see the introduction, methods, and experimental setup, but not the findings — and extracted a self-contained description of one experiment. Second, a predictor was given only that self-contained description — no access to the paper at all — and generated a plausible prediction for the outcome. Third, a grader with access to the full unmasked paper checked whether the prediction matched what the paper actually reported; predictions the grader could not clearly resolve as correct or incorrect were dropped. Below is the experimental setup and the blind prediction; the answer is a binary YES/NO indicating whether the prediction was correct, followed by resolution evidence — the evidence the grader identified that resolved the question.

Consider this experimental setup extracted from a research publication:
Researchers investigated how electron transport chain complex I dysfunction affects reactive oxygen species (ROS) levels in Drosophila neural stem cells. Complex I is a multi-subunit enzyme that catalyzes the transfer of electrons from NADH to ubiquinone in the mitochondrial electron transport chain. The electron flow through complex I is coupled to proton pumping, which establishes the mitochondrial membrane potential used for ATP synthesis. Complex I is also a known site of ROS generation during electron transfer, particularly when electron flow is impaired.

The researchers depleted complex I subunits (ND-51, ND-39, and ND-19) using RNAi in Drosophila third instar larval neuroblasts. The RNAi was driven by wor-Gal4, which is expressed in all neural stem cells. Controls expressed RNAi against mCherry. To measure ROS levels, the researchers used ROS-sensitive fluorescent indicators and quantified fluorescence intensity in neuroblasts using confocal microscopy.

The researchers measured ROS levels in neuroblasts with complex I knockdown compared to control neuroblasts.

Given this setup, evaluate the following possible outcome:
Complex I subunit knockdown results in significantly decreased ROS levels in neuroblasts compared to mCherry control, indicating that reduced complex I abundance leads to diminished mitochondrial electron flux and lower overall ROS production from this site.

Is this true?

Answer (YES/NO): NO